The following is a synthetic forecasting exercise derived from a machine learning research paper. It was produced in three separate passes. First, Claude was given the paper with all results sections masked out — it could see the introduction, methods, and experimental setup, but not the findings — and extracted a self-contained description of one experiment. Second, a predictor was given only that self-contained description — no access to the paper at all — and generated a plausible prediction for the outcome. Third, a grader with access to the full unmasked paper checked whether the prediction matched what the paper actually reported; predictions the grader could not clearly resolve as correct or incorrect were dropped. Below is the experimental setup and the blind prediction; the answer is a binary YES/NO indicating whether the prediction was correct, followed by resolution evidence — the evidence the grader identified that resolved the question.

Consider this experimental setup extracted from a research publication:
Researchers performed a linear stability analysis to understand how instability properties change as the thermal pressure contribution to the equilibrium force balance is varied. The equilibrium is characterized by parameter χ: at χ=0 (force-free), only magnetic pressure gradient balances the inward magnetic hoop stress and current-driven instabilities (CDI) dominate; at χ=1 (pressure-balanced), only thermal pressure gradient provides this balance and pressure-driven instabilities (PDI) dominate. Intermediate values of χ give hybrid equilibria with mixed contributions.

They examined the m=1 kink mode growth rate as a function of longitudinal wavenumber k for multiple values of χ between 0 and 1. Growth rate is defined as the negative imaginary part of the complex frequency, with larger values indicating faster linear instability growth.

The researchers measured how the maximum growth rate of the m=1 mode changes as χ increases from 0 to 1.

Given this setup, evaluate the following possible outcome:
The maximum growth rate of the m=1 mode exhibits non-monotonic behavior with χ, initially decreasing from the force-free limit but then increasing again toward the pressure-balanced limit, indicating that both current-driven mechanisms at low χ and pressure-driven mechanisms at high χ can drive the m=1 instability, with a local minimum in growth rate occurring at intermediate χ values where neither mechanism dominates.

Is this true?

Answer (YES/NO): NO